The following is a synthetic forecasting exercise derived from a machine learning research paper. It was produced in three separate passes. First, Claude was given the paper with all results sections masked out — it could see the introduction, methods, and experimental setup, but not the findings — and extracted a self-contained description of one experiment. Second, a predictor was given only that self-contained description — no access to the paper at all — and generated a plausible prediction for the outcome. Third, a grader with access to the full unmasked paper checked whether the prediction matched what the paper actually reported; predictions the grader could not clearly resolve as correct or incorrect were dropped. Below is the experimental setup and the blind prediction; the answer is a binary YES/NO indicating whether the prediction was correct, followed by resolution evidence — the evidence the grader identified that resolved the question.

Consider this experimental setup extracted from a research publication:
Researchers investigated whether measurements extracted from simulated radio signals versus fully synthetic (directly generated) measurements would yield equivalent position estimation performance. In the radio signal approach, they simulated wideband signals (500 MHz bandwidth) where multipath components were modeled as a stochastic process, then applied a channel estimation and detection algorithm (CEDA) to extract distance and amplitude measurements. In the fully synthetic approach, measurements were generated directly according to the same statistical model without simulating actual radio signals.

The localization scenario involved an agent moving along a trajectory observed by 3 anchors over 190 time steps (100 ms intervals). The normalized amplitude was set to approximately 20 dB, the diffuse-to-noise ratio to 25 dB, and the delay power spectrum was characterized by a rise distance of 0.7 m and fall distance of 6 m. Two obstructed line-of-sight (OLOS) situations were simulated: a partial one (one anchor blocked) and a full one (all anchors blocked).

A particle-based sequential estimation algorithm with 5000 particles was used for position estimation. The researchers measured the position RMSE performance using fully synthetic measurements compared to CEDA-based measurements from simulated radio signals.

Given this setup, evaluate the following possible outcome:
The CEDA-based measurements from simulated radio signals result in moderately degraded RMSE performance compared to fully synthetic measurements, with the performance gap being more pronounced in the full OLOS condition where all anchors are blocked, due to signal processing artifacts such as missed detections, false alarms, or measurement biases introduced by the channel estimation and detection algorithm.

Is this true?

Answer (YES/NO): NO